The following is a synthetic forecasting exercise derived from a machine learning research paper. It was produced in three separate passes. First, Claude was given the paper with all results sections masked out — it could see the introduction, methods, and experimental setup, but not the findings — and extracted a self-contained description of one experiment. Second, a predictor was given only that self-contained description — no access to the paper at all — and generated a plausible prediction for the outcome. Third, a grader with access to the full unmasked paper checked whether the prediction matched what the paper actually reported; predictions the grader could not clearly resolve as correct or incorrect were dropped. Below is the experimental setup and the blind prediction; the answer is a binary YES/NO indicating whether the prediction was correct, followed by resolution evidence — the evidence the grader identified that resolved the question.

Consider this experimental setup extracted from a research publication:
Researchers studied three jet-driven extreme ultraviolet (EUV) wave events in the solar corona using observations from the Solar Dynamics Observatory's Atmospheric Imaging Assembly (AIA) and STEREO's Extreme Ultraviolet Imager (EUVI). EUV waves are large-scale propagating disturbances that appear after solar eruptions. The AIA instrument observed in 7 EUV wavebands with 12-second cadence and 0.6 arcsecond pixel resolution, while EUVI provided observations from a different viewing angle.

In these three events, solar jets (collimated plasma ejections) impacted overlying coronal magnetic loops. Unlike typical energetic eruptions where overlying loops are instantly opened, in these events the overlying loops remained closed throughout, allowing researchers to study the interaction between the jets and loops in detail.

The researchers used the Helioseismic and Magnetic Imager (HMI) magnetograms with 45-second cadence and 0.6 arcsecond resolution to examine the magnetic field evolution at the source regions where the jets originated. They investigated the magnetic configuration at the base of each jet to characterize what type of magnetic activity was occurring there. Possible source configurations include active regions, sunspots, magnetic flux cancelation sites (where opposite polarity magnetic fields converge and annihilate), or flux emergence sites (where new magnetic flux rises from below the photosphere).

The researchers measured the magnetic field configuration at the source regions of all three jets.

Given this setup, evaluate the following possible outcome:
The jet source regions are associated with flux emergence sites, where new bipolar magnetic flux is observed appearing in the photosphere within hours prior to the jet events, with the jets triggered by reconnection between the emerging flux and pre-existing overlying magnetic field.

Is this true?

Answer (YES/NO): NO